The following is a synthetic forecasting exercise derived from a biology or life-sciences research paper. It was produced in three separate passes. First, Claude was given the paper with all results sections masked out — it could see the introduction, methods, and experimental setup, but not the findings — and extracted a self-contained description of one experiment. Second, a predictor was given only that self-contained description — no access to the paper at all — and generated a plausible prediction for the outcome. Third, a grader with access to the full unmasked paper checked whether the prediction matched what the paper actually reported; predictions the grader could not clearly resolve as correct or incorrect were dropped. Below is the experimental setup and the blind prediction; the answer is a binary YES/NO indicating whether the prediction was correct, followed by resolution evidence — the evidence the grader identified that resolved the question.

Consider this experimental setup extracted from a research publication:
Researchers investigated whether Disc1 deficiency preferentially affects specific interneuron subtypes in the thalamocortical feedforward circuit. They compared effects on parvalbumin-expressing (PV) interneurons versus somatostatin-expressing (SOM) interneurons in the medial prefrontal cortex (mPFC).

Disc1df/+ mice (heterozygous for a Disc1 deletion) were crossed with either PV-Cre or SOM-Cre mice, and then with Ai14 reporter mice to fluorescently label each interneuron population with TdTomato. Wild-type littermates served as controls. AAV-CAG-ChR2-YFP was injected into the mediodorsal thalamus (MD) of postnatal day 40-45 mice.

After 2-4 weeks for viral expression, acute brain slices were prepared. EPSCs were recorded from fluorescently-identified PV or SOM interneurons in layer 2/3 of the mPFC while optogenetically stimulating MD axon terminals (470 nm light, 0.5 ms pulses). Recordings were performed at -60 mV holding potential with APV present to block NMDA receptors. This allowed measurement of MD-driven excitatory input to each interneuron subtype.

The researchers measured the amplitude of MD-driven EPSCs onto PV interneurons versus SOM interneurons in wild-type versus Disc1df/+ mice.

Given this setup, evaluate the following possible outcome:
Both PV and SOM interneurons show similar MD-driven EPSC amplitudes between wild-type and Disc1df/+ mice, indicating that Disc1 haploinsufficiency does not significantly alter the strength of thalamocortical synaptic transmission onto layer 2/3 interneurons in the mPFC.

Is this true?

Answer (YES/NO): NO